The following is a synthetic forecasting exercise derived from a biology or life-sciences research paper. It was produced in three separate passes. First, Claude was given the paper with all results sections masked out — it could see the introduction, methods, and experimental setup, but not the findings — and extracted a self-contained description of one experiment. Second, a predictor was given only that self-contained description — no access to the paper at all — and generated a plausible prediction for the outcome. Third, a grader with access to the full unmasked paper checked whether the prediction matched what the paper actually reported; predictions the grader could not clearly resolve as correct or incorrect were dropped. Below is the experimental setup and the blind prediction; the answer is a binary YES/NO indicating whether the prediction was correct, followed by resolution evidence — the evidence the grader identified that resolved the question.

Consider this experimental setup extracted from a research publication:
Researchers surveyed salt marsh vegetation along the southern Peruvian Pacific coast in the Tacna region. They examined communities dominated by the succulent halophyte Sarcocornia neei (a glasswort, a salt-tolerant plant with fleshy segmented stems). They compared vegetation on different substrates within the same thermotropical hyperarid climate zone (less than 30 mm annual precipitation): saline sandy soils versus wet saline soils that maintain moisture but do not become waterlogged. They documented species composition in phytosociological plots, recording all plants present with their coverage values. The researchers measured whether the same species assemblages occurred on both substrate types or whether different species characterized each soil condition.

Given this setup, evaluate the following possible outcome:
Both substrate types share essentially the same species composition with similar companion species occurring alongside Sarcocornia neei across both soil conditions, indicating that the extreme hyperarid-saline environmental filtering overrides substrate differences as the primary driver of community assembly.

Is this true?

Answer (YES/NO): NO